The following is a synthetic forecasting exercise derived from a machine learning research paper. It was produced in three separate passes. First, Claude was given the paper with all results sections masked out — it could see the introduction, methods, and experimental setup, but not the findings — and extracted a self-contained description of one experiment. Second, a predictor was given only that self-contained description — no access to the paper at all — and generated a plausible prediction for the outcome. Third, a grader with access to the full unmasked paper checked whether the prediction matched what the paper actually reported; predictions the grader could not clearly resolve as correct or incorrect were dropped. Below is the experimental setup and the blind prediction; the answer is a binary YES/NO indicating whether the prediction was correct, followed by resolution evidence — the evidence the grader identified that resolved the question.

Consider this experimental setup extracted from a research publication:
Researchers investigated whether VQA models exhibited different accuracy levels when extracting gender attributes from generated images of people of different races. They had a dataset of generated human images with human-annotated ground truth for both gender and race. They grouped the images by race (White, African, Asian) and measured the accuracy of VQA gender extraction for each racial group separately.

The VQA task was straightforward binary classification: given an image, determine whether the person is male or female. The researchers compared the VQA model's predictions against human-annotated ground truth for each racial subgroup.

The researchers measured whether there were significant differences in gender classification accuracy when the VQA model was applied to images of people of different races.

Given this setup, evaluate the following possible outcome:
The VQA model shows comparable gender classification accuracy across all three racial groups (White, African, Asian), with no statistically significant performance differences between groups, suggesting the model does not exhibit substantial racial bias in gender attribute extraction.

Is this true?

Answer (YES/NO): NO